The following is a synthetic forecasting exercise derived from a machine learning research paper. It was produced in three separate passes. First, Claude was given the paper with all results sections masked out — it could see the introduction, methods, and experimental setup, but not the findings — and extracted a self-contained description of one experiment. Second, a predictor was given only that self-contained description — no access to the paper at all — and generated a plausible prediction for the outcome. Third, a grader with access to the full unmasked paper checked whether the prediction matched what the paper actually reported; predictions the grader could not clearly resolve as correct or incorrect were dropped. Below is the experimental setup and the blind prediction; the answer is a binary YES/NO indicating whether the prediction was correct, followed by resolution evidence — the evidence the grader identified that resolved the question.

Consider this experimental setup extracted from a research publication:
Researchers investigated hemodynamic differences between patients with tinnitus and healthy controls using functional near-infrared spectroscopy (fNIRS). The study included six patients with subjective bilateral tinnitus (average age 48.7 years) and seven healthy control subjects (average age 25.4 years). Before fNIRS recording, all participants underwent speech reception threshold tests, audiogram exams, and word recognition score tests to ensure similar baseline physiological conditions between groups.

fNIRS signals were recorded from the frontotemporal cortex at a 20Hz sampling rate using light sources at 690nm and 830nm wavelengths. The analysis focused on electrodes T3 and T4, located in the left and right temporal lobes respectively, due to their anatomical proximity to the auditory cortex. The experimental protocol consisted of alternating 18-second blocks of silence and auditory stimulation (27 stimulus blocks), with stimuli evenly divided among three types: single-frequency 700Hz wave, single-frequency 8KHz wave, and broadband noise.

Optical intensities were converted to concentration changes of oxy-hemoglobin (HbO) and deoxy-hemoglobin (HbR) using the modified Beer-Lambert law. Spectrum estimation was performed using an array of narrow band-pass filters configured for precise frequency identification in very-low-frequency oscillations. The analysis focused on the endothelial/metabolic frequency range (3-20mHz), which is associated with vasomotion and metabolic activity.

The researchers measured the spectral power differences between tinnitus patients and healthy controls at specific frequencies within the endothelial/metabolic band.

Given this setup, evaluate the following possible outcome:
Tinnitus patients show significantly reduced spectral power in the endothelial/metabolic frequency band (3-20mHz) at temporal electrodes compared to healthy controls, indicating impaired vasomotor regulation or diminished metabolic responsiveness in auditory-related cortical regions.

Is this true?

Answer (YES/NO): YES